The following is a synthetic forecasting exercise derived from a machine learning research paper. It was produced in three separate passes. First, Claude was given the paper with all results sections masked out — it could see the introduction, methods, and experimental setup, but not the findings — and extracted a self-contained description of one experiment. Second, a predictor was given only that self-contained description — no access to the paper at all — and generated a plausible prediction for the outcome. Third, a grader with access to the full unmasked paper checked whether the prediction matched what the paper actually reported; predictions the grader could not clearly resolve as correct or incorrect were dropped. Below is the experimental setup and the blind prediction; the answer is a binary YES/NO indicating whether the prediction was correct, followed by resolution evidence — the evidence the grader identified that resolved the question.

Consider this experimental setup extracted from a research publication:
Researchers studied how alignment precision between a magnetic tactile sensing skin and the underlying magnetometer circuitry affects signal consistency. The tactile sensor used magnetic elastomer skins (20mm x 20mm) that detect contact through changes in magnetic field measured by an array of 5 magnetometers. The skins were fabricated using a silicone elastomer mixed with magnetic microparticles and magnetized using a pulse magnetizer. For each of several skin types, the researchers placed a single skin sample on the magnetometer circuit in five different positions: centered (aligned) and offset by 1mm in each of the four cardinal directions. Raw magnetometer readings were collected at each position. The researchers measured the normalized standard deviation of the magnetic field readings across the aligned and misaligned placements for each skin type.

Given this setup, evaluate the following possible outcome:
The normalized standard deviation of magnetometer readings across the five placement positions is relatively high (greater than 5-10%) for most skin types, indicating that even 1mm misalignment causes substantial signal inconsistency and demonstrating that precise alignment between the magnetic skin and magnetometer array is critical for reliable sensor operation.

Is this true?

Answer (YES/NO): YES